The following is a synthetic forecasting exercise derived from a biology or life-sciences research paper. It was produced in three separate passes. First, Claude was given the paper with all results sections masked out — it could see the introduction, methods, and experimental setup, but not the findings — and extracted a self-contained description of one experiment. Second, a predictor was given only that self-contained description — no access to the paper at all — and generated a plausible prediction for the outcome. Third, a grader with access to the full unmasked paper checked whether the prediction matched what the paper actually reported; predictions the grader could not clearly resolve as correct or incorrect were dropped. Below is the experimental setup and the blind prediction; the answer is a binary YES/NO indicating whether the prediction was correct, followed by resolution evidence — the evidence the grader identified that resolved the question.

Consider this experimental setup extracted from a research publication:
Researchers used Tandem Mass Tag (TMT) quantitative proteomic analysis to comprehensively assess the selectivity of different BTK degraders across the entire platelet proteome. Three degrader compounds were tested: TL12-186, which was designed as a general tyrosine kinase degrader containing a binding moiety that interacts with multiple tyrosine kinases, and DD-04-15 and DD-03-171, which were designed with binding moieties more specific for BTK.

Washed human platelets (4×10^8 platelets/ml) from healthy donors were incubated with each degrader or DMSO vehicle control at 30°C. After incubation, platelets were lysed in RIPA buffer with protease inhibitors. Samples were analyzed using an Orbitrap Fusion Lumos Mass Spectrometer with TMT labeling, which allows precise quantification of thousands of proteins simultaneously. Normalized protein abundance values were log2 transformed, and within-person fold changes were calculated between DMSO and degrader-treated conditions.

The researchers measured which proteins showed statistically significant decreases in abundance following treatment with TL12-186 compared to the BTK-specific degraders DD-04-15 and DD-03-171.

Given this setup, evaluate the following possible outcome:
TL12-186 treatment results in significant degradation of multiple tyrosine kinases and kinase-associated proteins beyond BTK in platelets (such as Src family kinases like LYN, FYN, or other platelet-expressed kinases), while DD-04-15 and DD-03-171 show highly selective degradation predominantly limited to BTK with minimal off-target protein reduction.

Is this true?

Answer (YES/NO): NO